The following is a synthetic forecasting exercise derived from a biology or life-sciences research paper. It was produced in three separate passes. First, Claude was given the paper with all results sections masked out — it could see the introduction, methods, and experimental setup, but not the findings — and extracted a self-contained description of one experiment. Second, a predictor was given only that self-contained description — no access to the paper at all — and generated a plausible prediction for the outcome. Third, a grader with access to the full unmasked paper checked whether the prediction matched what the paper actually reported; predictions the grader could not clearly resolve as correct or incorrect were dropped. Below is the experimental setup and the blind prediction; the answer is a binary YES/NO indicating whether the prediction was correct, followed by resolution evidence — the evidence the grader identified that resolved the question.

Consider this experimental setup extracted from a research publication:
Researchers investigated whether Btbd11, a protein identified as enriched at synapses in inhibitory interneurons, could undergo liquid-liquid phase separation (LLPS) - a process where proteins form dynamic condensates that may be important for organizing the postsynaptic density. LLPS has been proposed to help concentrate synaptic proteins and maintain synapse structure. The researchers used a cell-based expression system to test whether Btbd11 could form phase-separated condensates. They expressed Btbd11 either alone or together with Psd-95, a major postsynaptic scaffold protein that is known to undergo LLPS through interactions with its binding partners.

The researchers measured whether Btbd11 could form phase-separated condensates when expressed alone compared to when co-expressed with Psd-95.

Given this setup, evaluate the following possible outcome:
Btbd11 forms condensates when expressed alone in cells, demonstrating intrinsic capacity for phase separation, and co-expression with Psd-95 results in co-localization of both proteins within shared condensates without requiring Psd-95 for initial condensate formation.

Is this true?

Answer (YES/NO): NO